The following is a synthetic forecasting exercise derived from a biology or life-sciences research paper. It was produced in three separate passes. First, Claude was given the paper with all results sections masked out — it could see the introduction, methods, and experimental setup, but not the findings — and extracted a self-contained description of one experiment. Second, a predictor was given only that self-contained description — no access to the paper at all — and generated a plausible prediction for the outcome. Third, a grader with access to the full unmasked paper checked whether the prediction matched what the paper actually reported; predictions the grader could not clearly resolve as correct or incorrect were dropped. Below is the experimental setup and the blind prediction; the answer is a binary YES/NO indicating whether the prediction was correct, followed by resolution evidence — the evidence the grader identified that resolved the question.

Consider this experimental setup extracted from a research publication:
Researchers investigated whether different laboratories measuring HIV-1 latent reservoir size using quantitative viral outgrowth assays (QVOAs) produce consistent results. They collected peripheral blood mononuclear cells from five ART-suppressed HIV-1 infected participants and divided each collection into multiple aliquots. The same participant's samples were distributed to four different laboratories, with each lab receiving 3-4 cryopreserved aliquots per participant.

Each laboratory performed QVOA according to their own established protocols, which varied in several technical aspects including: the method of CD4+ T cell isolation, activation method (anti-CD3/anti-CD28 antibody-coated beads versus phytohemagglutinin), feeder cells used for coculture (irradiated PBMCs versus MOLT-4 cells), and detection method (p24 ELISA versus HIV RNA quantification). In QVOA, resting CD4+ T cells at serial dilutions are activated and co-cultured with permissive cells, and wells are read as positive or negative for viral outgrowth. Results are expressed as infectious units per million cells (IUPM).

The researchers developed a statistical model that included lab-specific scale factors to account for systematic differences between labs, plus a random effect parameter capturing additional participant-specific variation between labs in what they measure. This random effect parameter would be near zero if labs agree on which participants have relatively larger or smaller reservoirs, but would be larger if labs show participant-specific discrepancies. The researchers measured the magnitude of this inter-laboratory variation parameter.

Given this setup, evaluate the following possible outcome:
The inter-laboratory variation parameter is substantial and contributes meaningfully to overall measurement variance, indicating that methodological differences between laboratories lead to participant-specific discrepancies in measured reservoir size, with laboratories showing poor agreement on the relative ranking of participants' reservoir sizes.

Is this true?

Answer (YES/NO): NO